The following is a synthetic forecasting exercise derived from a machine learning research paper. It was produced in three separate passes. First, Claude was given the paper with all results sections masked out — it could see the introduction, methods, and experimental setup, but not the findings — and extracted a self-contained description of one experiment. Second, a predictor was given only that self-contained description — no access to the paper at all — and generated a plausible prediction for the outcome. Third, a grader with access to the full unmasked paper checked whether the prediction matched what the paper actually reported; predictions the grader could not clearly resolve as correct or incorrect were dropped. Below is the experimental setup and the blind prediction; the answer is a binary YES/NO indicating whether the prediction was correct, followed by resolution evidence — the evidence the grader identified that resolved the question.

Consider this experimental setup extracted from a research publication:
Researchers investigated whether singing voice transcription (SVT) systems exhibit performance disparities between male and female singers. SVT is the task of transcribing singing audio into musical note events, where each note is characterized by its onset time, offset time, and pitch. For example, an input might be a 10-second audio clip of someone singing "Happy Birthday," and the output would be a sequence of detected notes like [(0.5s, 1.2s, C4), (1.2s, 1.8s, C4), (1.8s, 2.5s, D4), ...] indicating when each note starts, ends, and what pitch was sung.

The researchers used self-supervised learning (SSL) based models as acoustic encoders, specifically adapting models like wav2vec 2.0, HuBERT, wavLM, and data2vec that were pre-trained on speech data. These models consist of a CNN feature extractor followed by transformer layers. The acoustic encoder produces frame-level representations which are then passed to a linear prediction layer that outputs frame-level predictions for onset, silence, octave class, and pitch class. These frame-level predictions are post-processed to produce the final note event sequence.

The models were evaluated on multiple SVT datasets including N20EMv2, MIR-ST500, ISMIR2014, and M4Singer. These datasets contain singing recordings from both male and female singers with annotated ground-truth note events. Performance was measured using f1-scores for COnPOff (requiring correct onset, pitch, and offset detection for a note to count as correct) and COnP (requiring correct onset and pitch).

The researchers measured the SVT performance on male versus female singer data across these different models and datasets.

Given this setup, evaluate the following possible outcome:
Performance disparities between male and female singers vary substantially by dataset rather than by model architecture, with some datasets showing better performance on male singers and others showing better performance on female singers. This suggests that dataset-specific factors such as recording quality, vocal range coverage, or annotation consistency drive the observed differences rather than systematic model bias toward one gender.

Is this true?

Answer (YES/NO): NO